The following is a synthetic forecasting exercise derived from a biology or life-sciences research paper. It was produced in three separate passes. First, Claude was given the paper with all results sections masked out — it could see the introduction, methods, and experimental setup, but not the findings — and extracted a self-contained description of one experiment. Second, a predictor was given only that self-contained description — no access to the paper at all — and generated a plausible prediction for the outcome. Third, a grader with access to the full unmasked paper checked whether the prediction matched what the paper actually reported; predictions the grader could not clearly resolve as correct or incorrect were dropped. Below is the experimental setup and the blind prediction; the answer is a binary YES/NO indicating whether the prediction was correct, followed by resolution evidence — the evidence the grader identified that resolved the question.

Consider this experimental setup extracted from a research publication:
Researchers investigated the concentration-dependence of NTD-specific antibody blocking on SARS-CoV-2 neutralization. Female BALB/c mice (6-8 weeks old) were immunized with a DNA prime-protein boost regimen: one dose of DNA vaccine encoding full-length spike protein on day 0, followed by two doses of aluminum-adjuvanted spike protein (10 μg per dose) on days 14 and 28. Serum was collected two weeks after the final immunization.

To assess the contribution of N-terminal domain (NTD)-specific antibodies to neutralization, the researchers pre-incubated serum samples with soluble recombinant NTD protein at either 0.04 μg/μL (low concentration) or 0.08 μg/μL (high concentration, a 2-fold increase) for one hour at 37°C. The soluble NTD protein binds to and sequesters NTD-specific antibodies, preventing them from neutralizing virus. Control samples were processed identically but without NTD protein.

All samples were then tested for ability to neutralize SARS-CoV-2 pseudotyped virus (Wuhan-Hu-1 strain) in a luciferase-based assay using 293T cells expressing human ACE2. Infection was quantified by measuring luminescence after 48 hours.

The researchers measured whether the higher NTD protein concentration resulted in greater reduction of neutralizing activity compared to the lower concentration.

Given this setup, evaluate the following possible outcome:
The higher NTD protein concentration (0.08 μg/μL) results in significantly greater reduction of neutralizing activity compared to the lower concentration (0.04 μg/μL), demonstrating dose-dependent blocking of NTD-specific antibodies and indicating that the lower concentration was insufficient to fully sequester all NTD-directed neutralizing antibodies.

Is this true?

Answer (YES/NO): YES